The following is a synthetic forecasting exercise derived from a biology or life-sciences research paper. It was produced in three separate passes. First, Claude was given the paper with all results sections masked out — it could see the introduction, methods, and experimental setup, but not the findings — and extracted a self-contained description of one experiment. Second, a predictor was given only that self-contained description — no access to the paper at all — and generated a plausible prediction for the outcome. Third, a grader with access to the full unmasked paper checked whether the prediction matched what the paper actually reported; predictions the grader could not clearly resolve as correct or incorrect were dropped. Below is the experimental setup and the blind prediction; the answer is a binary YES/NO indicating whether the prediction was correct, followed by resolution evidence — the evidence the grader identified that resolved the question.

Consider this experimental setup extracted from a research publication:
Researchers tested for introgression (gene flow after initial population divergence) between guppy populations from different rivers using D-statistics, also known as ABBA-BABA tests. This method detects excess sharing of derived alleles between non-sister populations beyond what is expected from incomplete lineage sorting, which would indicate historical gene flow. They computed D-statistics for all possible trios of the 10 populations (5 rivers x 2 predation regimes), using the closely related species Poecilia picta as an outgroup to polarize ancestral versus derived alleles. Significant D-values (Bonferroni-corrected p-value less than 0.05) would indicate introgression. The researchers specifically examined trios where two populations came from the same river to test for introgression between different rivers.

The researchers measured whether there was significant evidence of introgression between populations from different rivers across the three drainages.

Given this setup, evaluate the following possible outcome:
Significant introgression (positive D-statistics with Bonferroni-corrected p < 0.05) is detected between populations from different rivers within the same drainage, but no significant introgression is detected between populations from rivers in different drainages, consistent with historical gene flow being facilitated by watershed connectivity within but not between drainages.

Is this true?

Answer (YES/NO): NO